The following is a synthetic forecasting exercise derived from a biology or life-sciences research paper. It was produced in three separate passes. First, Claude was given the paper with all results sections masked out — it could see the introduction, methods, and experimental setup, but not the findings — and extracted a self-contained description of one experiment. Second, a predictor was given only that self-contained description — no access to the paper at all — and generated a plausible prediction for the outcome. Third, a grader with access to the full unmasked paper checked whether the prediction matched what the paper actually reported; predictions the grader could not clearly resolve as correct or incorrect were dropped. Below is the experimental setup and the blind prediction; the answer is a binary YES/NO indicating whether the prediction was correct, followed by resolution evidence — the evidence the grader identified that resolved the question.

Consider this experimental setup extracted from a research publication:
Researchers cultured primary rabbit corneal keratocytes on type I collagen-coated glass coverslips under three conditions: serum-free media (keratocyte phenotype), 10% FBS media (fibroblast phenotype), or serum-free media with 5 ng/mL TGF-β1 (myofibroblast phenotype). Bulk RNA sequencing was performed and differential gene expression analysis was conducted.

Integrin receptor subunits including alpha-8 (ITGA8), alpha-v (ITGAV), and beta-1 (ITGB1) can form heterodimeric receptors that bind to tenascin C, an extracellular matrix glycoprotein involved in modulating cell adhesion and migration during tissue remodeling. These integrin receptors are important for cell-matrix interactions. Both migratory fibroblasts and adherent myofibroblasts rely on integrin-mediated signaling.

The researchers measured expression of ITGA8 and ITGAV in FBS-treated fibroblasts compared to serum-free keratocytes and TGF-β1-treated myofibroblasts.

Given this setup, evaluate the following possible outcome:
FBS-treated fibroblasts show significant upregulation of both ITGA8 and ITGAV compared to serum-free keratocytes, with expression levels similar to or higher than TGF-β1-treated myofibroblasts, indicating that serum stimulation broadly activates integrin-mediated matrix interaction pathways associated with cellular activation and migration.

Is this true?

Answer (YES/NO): NO